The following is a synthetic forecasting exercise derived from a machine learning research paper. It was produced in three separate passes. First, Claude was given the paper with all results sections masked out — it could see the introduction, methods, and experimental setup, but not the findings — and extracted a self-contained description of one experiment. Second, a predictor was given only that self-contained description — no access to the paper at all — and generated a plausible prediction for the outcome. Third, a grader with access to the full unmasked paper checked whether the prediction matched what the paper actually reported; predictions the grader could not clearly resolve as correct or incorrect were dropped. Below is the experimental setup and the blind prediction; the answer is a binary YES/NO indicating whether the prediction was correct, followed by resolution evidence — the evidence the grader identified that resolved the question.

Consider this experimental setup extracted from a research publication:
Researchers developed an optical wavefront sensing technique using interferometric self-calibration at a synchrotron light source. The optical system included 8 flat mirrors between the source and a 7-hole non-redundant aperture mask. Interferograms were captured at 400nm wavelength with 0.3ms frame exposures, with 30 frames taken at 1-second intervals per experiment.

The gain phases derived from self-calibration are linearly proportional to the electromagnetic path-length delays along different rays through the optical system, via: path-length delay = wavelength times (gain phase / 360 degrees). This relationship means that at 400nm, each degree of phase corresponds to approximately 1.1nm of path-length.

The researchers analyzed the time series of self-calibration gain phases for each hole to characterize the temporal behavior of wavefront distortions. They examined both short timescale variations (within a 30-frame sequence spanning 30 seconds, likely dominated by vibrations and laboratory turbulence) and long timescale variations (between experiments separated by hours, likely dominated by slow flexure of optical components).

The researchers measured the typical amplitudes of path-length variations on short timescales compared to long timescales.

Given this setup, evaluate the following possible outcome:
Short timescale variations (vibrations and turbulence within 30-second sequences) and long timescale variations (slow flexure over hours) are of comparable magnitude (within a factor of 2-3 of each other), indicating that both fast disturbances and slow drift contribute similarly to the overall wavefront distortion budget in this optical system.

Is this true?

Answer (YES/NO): NO